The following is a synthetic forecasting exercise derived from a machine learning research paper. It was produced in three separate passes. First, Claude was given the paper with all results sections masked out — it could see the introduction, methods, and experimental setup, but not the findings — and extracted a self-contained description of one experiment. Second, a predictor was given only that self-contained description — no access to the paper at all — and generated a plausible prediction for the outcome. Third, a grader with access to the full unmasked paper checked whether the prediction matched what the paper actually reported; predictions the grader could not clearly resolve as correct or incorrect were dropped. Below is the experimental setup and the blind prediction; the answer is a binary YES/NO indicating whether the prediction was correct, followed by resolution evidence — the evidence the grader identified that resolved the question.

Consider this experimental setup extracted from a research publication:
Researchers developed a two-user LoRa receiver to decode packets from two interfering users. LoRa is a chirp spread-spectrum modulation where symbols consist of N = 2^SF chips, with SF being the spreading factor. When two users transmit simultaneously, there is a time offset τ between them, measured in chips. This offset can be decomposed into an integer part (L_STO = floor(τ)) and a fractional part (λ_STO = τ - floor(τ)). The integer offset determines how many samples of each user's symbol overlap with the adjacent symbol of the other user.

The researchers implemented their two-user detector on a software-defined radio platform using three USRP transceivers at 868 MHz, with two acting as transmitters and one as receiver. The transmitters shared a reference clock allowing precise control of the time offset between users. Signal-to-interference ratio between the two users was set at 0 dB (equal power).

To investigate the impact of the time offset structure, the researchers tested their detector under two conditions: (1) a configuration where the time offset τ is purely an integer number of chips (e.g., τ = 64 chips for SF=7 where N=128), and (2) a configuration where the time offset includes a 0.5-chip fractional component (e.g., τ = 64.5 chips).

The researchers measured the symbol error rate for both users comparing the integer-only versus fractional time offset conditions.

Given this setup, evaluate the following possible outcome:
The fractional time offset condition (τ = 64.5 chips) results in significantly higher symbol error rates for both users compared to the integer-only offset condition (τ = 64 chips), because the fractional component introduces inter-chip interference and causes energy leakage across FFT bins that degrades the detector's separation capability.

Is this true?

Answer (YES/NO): NO